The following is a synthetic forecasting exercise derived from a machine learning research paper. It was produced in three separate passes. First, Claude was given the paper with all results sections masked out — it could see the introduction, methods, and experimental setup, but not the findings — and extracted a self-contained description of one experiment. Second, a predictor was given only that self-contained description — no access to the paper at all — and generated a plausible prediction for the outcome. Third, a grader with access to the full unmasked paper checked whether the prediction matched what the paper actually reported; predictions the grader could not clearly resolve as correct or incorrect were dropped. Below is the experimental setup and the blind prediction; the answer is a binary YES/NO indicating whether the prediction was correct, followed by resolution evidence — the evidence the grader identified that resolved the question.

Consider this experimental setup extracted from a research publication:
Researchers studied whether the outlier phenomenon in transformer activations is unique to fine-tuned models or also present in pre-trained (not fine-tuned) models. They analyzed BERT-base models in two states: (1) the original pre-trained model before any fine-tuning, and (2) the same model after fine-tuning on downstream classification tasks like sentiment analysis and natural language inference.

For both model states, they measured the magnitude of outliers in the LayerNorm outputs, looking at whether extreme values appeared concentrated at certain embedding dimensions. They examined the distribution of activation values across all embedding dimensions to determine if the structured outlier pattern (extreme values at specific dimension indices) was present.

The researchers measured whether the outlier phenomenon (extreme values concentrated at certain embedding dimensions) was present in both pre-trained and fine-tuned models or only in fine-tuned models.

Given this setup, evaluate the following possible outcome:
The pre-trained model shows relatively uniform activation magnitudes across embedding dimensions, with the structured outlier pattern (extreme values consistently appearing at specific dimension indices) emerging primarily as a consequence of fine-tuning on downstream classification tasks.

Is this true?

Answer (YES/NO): NO